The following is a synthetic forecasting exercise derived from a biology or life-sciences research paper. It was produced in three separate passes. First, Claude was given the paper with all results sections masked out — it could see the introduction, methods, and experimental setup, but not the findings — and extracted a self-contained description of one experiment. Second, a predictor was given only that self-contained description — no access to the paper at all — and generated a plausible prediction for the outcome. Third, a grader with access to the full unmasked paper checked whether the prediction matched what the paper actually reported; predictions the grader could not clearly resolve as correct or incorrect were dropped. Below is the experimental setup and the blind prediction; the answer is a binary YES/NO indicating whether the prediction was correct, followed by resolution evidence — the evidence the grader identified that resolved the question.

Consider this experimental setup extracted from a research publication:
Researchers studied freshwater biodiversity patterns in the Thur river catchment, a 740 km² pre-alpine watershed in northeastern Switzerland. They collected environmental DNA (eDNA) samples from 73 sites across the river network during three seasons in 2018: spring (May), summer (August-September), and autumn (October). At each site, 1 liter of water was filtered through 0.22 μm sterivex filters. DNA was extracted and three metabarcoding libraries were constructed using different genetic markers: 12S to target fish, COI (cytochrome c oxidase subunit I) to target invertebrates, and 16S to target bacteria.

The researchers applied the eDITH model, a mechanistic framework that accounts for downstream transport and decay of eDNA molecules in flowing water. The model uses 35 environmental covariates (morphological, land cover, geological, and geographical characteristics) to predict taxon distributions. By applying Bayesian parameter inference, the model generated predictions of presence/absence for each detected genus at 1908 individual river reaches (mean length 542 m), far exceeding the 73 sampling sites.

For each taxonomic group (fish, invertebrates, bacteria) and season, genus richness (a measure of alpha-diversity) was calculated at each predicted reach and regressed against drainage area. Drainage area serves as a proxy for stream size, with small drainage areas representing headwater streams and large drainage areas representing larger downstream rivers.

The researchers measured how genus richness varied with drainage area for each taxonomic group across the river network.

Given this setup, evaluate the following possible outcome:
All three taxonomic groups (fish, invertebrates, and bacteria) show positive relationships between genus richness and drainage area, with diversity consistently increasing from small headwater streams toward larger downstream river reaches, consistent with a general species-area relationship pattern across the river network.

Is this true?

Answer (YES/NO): NO